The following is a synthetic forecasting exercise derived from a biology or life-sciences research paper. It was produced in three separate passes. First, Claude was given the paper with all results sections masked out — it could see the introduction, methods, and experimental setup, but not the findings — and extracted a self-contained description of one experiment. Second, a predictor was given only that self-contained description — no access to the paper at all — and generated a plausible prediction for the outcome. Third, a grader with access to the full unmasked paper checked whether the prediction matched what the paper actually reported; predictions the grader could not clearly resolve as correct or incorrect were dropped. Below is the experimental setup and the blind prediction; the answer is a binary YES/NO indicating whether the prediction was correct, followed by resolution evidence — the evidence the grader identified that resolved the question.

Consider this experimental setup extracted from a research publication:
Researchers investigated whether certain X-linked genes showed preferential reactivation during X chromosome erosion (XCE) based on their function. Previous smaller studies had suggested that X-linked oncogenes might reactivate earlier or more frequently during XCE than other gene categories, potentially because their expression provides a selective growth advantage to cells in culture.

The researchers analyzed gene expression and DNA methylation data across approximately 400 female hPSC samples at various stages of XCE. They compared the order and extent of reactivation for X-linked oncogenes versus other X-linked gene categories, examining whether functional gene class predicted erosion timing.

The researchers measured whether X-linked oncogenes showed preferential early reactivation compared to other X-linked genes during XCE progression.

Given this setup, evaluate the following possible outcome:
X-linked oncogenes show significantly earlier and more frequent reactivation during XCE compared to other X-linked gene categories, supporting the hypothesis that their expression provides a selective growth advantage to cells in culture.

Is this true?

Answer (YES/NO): NO